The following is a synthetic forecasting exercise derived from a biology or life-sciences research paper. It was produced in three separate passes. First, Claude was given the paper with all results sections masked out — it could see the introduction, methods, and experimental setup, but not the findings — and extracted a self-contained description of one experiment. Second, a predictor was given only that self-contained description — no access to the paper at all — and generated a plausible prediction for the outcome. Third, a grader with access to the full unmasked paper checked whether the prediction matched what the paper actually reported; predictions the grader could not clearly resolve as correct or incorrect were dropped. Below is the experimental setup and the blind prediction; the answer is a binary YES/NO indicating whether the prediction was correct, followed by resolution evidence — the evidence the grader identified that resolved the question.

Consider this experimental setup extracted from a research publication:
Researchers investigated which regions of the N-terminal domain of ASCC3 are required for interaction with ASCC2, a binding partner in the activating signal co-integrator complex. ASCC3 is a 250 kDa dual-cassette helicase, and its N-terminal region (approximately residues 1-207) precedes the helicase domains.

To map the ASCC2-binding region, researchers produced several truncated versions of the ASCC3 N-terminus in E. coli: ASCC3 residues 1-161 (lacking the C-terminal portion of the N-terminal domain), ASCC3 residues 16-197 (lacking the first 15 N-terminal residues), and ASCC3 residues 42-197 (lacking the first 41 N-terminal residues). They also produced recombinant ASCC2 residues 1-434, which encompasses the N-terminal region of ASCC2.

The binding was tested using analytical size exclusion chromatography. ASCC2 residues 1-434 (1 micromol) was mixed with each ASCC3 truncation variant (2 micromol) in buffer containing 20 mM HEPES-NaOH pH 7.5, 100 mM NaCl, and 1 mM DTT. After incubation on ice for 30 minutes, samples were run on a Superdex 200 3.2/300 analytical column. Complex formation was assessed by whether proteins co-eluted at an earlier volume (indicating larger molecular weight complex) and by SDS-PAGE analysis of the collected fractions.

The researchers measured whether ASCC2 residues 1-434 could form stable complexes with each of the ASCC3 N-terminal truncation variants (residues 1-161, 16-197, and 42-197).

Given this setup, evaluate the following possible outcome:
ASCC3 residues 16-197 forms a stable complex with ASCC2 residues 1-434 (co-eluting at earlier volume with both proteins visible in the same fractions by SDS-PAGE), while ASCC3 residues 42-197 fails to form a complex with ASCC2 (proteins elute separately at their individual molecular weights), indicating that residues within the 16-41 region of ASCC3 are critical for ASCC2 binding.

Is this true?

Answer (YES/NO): YES